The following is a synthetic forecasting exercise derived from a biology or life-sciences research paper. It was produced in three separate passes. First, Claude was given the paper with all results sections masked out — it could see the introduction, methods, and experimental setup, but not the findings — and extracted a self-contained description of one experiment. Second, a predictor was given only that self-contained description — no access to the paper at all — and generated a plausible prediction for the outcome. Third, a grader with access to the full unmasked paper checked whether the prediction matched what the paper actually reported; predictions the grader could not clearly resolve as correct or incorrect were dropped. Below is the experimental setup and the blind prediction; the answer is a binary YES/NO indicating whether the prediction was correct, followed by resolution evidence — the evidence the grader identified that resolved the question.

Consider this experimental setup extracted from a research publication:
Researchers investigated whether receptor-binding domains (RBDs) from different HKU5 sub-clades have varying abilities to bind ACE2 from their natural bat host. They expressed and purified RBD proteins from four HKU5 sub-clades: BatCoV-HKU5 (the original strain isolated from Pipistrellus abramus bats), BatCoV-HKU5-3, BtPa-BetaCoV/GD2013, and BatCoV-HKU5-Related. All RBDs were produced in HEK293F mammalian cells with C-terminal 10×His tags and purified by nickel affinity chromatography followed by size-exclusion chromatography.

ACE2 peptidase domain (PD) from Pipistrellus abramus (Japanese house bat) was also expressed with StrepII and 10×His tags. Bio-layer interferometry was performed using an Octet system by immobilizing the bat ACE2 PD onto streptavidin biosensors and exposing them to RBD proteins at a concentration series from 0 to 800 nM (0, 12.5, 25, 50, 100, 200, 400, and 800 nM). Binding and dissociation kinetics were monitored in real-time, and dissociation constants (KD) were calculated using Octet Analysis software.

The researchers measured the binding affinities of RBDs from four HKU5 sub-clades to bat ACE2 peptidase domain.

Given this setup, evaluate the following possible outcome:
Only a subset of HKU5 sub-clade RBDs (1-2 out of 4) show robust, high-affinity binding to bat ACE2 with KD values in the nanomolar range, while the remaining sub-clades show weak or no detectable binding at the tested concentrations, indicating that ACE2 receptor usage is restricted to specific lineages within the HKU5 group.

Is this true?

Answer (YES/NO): NO